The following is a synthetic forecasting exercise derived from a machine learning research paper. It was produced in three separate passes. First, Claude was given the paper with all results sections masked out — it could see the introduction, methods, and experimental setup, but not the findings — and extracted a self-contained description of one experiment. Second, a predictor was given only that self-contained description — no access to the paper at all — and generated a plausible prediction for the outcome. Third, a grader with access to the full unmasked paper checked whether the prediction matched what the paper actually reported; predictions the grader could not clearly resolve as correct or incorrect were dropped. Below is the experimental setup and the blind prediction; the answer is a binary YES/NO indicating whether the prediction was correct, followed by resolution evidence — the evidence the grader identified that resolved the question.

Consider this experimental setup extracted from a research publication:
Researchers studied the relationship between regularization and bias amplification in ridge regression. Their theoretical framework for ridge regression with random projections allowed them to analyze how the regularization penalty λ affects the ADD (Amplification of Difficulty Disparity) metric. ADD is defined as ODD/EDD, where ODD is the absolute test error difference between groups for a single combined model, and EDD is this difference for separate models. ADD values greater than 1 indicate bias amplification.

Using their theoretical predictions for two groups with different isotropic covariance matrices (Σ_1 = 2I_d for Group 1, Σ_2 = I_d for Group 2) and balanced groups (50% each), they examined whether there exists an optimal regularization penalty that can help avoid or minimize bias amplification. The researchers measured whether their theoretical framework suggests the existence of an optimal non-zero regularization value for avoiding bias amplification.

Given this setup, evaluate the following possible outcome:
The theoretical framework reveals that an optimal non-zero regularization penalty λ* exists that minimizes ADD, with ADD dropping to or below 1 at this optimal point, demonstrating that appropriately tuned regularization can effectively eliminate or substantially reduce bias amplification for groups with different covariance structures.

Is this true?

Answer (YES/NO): NO